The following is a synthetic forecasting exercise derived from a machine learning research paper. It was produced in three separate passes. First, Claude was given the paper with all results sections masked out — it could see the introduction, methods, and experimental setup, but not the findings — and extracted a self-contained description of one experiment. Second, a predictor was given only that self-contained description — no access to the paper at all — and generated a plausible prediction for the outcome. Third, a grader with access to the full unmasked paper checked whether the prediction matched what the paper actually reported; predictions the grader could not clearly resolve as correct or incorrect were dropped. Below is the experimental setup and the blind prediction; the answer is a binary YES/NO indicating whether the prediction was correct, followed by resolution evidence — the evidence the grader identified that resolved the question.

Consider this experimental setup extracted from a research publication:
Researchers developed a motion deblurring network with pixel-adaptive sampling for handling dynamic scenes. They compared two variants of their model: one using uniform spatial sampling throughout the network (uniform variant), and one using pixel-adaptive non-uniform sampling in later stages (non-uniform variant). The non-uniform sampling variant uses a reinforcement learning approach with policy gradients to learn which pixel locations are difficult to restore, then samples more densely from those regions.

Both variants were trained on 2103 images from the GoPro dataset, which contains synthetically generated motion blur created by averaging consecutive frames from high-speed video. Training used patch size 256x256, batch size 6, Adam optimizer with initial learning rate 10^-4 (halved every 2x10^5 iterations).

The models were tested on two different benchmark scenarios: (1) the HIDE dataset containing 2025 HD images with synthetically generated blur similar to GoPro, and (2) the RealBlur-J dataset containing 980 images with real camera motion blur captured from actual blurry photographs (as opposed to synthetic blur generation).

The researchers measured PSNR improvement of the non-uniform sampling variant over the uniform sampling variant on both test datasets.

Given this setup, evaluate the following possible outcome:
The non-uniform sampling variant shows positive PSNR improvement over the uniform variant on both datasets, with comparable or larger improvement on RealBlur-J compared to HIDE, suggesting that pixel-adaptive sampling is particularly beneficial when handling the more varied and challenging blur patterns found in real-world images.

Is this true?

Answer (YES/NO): NO